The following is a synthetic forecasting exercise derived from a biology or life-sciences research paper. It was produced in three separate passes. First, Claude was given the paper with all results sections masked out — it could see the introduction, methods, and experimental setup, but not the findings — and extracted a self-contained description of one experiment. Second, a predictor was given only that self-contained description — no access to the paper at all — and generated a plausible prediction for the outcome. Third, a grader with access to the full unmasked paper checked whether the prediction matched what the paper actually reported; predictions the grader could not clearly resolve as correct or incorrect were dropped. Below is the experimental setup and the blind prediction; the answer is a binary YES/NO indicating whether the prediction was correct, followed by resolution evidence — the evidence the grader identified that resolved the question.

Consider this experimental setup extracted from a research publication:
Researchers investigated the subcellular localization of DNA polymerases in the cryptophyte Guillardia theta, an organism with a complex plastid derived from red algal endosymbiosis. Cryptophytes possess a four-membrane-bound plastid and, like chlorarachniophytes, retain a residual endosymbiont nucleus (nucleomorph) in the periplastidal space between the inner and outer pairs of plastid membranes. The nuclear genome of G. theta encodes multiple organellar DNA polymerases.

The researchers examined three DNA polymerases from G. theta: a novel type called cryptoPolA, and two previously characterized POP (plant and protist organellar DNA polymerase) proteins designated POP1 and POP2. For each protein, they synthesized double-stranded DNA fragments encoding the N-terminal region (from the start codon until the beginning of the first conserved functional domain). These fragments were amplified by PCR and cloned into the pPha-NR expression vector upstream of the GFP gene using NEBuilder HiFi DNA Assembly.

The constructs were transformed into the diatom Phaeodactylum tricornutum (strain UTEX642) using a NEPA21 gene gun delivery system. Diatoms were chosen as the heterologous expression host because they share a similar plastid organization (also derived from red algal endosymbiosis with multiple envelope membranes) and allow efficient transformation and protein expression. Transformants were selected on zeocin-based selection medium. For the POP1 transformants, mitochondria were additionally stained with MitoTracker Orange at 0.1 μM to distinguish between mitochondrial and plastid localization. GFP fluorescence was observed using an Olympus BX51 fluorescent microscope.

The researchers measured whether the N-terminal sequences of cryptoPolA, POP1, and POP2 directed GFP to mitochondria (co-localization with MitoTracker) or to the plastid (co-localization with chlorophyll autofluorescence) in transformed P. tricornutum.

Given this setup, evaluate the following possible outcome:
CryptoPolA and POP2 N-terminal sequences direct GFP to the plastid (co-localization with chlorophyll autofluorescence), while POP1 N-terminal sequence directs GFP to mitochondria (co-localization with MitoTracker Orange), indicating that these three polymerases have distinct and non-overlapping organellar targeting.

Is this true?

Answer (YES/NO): NO